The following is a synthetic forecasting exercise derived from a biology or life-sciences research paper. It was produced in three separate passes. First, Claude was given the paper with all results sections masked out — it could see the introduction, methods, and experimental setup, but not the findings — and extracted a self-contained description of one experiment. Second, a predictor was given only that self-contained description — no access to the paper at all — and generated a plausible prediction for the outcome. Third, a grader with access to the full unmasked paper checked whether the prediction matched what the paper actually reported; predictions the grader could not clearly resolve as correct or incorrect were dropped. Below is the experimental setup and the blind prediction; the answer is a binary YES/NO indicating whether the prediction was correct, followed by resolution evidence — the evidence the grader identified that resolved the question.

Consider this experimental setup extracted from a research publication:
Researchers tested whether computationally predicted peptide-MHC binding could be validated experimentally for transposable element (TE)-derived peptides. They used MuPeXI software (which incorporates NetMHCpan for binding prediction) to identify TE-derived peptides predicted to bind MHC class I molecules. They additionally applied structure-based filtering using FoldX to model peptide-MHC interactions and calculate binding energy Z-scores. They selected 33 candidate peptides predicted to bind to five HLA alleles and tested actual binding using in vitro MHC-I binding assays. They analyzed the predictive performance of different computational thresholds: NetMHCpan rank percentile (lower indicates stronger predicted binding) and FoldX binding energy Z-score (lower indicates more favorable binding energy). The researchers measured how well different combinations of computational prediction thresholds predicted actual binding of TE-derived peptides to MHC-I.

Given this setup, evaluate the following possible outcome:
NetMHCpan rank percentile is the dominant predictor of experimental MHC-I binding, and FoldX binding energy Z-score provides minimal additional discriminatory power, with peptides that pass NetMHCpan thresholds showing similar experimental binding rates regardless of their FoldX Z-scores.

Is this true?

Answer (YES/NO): NO